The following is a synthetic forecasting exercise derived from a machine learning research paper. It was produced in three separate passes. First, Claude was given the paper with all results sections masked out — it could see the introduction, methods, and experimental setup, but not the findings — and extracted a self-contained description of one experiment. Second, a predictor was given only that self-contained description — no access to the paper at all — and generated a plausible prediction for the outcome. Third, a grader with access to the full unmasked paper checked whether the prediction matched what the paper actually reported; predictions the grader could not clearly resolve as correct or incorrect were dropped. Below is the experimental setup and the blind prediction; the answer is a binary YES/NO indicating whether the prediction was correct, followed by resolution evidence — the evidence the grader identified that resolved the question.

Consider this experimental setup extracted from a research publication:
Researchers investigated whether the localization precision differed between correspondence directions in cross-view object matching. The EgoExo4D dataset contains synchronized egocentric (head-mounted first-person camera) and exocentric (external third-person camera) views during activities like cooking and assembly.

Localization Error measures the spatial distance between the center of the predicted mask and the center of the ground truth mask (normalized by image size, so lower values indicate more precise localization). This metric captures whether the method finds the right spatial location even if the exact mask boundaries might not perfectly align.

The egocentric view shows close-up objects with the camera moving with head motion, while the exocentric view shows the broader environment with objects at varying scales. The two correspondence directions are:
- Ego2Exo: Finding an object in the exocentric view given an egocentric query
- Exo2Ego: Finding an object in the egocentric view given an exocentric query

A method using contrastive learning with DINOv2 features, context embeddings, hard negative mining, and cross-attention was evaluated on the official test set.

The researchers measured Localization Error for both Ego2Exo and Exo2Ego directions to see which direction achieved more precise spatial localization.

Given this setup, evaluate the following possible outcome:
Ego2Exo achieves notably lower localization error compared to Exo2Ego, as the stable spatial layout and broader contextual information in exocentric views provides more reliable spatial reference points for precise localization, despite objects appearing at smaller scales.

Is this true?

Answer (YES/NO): YES